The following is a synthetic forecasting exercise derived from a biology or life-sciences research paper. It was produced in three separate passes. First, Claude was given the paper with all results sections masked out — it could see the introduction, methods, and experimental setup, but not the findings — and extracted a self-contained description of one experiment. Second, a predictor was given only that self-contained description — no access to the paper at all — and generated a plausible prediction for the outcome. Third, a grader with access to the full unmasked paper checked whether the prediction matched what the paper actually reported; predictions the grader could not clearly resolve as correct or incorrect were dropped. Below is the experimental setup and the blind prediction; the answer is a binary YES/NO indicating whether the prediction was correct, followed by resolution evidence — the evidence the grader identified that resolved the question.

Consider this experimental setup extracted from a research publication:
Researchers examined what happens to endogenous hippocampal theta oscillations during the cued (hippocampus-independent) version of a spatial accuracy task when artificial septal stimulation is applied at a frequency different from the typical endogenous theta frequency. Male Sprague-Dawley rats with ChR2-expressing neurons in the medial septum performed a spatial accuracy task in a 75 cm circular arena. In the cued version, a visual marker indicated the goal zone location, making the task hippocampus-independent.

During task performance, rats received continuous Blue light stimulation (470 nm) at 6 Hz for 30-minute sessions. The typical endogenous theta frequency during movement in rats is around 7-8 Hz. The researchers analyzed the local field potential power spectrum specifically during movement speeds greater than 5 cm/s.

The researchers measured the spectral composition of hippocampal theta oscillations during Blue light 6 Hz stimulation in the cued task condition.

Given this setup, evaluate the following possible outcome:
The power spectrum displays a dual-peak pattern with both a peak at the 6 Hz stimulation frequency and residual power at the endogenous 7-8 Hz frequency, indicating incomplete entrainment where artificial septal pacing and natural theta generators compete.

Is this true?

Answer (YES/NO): NO